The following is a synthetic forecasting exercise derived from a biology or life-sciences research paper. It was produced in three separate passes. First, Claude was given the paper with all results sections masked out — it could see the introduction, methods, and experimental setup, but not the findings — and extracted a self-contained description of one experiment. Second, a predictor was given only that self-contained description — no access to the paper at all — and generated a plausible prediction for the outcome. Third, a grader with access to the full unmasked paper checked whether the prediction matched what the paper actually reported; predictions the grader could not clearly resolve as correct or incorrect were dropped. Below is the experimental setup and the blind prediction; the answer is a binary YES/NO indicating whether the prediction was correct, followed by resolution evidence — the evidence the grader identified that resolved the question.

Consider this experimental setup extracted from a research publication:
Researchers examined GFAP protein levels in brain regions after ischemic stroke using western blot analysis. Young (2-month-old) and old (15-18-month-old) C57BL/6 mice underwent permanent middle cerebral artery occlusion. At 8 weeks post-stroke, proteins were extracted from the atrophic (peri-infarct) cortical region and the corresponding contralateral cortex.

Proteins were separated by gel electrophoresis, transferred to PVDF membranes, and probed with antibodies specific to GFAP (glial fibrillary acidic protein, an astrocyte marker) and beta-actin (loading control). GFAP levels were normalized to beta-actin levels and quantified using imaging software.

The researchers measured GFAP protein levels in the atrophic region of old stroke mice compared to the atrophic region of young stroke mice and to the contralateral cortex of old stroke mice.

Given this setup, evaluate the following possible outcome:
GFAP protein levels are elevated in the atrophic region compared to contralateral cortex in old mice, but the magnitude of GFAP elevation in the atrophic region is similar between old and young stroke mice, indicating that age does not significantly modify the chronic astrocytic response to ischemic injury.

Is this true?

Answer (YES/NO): NO